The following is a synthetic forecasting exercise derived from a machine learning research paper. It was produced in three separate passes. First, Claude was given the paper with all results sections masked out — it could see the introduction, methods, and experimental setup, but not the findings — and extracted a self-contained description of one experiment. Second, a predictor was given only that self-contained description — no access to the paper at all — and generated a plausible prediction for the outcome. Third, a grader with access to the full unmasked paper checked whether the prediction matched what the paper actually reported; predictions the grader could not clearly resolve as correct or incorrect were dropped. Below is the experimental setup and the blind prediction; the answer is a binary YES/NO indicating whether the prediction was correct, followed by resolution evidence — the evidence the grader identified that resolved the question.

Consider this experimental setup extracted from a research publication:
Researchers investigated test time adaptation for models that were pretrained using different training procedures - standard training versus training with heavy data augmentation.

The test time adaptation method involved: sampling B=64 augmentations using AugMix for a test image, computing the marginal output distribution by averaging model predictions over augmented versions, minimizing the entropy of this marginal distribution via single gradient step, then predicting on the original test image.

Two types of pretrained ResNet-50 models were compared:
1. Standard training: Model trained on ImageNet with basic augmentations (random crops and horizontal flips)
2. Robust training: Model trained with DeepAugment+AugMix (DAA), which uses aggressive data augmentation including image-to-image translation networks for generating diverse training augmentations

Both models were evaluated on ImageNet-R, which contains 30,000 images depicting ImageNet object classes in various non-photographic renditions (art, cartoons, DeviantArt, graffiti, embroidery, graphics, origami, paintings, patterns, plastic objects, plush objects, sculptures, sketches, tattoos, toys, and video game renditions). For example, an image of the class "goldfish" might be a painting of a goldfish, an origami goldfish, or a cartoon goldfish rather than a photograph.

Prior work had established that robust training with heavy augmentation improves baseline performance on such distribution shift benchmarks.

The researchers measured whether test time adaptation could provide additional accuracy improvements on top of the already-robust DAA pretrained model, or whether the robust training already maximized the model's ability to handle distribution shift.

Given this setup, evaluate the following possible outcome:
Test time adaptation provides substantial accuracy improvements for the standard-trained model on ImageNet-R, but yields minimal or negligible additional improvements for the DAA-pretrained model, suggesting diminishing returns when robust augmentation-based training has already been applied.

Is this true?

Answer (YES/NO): NO